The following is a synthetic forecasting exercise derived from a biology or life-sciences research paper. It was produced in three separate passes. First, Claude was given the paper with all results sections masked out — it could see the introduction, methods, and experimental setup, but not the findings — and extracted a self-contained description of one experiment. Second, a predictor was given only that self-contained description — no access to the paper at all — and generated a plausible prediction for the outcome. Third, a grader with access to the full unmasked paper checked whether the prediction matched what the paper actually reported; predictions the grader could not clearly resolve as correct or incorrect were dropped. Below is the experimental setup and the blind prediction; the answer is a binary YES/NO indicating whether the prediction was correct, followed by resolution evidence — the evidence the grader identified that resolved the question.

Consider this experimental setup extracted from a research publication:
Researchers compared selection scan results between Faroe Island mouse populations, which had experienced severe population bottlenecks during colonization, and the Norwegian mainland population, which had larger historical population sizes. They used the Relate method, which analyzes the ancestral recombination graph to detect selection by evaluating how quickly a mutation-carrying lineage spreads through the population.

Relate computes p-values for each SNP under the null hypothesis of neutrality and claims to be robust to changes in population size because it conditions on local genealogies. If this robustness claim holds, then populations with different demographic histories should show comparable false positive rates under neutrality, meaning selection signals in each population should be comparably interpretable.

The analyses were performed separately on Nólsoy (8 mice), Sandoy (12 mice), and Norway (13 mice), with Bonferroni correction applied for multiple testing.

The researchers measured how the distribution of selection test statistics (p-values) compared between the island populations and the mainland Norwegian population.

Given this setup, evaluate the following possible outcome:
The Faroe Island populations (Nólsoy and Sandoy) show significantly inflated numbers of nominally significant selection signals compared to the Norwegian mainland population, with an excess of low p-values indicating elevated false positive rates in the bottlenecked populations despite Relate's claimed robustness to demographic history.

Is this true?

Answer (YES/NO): NO